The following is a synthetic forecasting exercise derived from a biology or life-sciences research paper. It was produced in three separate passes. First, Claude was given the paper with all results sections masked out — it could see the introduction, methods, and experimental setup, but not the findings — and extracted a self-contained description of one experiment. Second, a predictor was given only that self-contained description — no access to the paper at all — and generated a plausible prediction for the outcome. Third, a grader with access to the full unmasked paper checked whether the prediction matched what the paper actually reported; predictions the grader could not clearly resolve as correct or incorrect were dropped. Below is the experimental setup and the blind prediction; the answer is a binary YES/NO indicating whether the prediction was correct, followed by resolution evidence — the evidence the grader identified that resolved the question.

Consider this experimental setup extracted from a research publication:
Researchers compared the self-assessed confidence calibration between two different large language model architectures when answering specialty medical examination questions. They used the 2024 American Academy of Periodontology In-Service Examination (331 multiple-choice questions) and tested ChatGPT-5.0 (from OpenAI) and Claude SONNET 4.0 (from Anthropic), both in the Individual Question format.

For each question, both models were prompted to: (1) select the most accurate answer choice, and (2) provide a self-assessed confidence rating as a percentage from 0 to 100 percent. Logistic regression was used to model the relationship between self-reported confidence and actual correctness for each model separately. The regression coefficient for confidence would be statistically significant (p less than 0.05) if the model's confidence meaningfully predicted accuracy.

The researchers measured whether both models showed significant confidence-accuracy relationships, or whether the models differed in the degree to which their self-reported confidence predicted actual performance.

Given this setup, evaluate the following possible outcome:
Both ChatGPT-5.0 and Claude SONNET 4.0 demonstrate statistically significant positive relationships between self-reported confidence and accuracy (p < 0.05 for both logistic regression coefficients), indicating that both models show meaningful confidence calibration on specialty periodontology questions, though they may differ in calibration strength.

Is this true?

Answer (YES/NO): YES